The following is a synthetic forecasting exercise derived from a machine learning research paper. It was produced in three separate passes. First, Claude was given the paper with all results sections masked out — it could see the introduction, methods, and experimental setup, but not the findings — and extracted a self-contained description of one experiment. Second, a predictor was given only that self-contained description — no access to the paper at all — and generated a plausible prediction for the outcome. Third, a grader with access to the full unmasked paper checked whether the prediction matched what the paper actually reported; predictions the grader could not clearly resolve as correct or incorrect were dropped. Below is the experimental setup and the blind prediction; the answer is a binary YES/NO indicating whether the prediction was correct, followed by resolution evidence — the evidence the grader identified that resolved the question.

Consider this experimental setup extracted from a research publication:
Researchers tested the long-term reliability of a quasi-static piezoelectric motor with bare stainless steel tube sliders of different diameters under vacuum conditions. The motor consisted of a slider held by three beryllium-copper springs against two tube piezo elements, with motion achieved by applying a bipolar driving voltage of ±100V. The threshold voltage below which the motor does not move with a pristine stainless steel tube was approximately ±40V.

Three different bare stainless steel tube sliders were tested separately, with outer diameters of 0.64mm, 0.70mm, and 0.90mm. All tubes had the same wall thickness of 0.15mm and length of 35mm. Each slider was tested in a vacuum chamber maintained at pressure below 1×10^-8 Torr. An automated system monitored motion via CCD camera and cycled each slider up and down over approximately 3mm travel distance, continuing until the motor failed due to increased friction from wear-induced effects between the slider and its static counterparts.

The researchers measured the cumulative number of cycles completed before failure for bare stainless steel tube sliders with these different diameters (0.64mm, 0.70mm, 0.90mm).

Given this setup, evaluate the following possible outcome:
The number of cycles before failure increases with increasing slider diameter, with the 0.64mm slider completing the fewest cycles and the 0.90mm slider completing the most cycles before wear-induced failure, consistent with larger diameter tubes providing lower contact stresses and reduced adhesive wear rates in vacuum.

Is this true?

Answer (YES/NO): NO